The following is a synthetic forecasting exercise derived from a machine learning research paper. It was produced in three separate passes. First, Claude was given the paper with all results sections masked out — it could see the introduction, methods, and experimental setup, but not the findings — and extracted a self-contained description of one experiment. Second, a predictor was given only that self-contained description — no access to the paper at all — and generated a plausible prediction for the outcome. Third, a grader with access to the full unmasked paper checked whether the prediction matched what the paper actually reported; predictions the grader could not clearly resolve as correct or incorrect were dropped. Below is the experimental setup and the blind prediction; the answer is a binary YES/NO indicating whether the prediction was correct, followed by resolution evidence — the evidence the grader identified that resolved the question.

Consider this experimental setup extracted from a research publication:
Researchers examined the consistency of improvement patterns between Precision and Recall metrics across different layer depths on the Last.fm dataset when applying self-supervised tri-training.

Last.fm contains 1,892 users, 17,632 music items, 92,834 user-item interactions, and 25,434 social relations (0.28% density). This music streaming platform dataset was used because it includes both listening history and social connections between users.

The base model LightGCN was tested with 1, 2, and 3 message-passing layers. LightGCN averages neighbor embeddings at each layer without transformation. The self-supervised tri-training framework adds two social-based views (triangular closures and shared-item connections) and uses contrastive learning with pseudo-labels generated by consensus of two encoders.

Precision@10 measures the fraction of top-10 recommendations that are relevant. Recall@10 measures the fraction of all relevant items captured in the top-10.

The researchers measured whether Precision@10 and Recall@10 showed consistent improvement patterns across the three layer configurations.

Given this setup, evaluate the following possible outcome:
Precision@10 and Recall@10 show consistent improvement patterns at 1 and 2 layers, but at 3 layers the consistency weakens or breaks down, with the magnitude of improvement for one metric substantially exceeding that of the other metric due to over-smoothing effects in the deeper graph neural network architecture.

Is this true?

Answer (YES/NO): NO